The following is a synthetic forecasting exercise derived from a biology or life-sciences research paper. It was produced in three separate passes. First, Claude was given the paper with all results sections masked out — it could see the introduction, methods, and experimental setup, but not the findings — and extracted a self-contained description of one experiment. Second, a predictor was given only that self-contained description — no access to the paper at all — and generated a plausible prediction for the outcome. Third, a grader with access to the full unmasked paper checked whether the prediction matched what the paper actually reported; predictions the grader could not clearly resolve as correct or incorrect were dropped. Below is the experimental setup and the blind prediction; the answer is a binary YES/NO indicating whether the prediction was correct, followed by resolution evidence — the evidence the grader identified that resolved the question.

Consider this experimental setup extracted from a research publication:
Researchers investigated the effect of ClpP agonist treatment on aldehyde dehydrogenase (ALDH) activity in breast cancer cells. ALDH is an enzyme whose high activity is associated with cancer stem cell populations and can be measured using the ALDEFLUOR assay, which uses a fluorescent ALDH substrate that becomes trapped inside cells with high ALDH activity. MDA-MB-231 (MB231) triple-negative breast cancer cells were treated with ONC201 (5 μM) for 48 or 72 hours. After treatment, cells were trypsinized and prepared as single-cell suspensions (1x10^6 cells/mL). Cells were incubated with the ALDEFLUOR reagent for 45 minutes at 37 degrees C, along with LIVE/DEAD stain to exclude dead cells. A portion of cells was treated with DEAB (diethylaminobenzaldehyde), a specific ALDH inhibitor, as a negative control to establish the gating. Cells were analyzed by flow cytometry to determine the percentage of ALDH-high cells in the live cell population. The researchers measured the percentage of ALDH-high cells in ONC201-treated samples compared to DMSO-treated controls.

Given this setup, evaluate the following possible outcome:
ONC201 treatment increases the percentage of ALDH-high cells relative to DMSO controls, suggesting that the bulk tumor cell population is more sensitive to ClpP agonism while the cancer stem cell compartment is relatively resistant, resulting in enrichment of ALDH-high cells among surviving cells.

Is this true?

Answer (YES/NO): NO